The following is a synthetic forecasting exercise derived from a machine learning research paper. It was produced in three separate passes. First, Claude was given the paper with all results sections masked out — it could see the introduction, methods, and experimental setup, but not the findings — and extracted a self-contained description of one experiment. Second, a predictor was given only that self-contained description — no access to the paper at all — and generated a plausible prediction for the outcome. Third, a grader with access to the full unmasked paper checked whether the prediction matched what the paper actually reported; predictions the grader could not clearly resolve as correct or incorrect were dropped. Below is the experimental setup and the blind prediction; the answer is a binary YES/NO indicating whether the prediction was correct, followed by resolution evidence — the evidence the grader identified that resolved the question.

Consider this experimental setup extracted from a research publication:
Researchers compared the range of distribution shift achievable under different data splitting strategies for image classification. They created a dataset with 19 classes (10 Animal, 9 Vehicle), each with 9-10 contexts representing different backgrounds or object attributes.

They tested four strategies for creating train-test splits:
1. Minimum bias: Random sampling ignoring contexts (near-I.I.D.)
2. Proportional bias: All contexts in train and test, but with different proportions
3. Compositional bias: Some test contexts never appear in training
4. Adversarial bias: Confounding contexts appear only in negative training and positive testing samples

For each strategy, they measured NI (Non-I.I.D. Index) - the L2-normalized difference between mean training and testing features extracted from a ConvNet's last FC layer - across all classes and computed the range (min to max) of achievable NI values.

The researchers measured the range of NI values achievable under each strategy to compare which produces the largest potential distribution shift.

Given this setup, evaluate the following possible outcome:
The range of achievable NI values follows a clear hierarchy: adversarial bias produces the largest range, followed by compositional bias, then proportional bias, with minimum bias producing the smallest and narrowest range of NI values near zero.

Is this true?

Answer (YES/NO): NO